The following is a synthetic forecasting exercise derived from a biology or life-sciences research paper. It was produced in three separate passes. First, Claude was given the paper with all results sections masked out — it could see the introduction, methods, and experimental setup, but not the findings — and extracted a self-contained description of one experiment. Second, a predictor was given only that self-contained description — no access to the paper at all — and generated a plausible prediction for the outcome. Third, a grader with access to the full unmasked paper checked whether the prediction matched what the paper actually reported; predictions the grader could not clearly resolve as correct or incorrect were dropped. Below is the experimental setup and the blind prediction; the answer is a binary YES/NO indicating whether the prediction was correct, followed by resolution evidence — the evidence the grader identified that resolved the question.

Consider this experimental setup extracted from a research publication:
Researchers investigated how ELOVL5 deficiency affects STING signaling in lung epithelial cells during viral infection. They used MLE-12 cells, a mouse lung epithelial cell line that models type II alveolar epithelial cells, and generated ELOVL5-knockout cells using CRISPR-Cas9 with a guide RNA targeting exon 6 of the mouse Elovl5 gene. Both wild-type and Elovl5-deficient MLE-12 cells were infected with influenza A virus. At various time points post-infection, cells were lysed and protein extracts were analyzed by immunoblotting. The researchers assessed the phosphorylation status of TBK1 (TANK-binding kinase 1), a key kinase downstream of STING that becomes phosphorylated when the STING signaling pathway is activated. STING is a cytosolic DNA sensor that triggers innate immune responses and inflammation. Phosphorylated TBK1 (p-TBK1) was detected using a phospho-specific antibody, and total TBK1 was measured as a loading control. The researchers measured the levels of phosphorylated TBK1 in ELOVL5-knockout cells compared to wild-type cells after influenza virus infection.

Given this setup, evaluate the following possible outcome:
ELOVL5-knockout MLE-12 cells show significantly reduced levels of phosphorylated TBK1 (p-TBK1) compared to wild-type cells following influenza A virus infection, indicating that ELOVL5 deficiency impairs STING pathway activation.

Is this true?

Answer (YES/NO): NO